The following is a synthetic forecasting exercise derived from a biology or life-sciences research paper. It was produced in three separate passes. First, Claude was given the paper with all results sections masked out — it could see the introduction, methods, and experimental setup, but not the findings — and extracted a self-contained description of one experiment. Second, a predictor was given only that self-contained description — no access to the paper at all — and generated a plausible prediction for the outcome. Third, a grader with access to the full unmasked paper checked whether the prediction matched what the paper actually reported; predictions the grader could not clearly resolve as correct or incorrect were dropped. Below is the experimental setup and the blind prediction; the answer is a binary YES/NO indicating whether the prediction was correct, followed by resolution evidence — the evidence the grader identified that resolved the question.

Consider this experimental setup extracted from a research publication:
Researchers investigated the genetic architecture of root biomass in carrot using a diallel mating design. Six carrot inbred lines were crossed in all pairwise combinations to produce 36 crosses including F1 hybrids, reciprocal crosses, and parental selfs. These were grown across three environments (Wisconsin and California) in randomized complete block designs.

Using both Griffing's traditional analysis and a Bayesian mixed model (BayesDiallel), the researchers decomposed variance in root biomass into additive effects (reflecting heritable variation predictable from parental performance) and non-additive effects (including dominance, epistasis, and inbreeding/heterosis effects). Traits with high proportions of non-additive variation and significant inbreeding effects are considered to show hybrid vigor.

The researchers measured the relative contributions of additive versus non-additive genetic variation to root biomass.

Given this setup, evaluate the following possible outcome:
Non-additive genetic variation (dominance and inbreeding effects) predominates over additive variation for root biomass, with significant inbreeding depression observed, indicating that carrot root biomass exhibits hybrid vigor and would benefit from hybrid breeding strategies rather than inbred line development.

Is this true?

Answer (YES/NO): YES